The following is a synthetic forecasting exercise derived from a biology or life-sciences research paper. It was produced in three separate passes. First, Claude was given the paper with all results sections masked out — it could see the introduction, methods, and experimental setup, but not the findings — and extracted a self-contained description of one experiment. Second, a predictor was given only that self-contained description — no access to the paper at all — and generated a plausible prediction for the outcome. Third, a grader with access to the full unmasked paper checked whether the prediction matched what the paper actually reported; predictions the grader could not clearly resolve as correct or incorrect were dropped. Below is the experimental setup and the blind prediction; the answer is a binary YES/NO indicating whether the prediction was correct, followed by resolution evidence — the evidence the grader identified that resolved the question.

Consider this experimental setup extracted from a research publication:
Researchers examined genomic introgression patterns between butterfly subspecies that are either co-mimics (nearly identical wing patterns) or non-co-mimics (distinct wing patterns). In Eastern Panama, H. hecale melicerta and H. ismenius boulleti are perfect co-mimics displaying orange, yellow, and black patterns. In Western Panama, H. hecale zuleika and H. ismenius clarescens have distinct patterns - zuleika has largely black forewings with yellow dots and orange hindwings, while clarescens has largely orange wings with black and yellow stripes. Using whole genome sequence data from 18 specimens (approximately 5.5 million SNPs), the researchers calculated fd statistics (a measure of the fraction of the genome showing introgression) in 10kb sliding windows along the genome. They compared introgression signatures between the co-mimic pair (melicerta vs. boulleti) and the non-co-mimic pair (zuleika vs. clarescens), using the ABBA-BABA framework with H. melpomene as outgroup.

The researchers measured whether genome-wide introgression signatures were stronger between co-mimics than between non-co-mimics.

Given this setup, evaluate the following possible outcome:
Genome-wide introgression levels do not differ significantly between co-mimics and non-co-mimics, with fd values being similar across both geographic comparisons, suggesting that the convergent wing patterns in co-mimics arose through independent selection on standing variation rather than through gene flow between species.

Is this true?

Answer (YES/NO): NO